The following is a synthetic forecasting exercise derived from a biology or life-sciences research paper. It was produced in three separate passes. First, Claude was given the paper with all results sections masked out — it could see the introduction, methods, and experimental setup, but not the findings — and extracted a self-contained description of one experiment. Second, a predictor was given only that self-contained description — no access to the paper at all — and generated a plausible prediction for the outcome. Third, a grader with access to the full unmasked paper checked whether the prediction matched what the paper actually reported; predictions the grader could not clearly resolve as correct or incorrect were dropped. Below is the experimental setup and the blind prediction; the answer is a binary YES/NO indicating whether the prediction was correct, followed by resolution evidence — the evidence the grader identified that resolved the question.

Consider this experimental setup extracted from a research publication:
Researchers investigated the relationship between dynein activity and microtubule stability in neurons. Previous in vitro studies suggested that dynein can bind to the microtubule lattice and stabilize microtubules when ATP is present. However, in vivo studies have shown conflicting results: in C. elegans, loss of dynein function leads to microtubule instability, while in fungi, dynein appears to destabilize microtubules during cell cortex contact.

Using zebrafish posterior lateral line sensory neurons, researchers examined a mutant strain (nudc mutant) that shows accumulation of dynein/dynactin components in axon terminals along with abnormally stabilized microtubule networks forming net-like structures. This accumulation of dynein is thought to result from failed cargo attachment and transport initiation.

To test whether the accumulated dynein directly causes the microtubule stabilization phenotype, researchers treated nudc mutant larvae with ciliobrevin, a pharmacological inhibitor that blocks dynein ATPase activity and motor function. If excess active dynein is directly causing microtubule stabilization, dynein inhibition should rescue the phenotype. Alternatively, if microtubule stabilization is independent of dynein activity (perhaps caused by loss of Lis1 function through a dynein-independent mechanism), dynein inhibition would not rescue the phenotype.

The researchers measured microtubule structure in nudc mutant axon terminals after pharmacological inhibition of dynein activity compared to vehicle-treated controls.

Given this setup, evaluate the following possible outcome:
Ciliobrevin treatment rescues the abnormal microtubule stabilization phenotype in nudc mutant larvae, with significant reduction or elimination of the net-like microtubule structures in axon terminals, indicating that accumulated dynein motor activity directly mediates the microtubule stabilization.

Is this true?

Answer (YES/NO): YES